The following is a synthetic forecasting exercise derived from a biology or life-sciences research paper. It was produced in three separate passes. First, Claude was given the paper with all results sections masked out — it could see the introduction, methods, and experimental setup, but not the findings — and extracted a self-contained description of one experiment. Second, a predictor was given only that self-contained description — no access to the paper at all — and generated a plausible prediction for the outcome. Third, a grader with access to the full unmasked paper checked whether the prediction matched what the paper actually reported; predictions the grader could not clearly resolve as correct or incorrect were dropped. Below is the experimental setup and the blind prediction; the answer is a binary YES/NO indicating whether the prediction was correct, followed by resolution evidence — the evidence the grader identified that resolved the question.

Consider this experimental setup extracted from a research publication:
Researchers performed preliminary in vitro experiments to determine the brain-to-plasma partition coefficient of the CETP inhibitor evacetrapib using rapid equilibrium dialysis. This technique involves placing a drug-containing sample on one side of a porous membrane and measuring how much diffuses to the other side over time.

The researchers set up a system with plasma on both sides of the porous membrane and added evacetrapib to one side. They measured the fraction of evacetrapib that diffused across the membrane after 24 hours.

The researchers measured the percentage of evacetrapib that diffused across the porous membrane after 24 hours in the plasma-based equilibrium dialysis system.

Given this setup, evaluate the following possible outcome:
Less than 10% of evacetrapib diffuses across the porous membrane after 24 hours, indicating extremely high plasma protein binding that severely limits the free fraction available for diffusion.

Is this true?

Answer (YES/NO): YES